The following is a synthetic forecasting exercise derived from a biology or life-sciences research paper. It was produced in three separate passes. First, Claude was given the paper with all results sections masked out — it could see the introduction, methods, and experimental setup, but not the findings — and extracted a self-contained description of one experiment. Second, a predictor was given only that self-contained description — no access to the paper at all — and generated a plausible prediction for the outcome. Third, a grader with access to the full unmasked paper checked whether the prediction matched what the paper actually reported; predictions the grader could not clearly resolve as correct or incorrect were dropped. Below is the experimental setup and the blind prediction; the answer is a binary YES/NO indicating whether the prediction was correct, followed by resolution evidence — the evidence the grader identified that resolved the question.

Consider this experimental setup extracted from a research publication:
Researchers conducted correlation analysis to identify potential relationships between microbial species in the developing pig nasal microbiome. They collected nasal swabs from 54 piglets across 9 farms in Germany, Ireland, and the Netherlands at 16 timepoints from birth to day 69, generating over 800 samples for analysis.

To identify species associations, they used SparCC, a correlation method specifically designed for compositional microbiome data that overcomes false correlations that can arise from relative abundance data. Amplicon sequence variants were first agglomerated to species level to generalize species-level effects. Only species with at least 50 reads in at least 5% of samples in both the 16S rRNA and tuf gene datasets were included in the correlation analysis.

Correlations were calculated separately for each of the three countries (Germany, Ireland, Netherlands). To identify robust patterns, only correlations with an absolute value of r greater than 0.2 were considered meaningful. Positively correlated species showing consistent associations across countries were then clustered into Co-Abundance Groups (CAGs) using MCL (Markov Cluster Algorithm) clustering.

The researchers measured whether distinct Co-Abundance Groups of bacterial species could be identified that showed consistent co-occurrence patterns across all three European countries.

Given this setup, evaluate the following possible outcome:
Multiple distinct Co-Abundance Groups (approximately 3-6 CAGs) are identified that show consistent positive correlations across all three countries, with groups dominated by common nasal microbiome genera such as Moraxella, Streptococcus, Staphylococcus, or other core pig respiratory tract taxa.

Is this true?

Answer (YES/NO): NO